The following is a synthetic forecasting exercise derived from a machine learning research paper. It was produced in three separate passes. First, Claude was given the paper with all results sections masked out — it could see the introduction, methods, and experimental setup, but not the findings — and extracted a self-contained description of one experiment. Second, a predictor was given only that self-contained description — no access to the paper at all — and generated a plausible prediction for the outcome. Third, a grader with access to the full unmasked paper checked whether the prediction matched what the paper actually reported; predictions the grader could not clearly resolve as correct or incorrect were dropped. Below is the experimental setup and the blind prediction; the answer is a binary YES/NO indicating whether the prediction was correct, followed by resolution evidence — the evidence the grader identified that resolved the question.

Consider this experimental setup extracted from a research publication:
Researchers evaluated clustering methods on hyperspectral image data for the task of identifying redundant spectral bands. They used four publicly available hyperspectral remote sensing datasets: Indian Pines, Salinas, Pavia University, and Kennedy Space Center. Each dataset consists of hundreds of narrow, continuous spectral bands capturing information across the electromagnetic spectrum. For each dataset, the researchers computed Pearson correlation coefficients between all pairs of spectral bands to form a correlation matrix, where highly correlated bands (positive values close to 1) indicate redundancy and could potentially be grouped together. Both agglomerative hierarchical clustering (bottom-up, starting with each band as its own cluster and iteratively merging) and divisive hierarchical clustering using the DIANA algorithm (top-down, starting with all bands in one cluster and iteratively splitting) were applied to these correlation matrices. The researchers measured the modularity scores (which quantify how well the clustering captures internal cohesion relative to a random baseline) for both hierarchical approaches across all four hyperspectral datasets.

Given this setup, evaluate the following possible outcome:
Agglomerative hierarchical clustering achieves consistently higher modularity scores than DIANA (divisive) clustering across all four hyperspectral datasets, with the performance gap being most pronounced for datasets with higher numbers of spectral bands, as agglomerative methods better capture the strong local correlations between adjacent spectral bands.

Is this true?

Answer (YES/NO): NO